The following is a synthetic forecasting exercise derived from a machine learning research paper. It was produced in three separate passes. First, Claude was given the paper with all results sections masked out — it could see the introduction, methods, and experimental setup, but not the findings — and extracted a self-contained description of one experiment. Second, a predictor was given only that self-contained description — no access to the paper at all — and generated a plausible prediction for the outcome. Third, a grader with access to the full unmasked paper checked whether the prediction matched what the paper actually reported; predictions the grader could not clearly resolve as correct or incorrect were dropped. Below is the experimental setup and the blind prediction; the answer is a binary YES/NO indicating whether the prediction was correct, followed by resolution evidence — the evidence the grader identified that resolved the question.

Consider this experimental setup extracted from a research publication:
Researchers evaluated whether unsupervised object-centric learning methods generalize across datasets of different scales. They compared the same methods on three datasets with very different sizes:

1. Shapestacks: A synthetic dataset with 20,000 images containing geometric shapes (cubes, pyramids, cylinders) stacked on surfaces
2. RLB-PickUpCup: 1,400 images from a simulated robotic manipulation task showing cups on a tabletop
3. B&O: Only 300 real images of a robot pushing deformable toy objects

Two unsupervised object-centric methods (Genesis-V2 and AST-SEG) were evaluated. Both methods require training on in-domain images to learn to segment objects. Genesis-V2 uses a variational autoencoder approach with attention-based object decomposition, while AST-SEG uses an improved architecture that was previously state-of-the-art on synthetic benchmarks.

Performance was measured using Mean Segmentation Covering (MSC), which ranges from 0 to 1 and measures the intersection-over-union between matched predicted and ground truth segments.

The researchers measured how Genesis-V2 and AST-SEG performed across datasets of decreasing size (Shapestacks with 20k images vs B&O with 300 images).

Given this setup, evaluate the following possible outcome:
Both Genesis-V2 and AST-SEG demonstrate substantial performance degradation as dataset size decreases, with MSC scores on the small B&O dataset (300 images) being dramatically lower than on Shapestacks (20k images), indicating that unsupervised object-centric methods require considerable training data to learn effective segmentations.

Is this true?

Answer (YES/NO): YES